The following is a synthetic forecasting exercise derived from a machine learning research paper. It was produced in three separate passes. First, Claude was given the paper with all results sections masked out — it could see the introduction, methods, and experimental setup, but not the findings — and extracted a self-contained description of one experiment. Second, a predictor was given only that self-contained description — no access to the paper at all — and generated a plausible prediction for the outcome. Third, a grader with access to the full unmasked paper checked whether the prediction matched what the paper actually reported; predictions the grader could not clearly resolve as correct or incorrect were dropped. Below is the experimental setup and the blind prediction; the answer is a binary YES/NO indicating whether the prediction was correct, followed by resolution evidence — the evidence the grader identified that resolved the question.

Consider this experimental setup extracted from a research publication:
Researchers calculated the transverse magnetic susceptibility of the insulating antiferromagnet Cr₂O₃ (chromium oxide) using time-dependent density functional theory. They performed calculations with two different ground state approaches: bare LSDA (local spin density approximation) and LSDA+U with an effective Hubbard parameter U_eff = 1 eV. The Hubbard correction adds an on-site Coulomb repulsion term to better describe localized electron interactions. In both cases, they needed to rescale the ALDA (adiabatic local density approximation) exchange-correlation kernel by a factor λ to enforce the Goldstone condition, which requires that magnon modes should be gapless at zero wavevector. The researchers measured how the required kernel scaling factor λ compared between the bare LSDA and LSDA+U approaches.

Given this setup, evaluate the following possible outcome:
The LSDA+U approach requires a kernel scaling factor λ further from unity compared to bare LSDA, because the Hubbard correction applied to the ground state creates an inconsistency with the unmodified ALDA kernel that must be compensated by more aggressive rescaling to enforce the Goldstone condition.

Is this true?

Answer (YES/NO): YES